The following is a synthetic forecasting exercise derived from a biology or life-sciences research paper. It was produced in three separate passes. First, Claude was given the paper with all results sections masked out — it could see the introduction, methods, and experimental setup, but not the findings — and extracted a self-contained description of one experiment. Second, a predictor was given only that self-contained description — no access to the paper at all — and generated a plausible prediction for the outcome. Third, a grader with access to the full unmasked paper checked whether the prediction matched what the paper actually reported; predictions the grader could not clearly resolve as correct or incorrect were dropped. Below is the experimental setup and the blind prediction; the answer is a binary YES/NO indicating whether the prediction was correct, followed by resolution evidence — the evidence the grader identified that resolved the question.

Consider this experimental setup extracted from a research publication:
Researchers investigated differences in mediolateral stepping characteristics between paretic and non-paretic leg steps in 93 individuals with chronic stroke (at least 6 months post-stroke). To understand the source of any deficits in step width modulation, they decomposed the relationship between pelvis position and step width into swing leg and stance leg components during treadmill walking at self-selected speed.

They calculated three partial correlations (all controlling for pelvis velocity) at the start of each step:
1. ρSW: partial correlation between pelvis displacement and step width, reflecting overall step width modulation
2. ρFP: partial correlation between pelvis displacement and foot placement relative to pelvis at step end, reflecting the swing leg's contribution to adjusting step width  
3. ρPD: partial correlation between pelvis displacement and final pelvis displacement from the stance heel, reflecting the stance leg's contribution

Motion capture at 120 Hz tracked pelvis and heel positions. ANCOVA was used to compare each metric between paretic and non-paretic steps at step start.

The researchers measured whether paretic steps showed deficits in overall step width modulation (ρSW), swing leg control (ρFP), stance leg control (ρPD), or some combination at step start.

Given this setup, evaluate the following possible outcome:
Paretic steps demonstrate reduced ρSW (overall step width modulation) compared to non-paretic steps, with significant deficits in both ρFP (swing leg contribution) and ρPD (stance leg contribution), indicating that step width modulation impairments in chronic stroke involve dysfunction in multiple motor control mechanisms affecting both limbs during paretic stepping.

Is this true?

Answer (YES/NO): NO